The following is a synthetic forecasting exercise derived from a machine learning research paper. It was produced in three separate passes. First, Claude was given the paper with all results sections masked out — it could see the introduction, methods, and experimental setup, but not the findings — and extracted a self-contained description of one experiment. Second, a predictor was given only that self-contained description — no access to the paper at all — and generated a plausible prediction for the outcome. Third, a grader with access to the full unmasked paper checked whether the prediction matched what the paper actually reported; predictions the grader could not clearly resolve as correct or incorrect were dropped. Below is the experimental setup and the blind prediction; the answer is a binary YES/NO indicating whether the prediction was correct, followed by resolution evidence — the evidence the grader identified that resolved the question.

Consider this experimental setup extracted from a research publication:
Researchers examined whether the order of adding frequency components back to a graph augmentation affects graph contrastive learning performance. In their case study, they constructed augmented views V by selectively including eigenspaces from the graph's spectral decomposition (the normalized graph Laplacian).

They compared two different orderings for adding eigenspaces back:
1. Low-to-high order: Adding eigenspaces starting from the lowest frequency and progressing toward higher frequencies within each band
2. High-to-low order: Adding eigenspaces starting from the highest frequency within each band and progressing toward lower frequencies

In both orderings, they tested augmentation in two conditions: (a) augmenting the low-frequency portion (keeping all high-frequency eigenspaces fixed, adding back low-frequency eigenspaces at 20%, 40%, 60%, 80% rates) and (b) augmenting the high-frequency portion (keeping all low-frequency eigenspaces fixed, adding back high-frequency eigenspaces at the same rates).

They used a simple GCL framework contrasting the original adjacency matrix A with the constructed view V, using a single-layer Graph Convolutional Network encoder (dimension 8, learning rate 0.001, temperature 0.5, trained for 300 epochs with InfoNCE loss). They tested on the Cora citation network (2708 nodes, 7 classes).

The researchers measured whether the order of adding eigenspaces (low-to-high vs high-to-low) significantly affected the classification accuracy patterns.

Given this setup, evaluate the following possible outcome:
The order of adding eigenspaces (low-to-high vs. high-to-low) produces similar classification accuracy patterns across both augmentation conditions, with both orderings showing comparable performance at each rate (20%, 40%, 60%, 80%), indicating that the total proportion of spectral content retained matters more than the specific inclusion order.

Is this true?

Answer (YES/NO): NO